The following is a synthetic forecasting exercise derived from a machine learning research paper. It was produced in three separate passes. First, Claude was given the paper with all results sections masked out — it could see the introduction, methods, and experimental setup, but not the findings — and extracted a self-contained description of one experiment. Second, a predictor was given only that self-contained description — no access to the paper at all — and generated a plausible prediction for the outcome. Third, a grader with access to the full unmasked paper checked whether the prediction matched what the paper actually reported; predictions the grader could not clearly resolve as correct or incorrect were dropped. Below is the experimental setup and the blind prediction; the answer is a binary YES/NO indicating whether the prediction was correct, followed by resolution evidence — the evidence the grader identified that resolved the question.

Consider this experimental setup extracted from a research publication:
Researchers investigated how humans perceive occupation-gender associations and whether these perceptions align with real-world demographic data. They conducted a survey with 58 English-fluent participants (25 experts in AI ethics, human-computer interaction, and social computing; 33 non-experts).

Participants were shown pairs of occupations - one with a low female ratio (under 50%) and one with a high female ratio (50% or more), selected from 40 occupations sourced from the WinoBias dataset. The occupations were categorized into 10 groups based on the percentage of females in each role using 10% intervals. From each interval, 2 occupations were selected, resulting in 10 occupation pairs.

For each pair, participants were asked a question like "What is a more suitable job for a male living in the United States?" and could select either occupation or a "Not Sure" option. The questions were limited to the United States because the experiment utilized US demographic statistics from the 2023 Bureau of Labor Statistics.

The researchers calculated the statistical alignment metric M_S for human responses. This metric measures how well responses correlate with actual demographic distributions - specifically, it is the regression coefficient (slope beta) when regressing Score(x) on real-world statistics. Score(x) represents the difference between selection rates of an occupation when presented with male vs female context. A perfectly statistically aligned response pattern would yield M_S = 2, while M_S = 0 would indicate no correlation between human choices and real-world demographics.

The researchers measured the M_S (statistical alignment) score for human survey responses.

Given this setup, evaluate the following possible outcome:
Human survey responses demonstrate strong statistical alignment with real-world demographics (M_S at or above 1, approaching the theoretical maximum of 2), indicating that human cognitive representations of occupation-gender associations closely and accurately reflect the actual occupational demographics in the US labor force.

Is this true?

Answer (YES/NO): YES